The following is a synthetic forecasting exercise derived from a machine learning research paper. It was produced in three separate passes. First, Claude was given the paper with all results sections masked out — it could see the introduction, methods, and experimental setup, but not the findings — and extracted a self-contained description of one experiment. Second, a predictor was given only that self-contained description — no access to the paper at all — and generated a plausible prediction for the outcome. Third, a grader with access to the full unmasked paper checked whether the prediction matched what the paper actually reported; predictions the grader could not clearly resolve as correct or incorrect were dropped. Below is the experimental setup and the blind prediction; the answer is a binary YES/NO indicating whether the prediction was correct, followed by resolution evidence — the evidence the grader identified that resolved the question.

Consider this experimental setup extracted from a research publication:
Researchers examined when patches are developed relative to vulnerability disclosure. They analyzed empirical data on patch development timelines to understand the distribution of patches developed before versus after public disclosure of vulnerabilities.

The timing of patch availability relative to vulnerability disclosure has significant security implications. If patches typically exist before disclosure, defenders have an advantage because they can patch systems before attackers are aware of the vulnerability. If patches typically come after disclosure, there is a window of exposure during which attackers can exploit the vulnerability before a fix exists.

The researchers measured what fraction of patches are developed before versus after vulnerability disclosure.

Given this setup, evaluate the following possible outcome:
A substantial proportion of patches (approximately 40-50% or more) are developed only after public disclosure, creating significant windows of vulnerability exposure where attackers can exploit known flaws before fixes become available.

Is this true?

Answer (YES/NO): NO